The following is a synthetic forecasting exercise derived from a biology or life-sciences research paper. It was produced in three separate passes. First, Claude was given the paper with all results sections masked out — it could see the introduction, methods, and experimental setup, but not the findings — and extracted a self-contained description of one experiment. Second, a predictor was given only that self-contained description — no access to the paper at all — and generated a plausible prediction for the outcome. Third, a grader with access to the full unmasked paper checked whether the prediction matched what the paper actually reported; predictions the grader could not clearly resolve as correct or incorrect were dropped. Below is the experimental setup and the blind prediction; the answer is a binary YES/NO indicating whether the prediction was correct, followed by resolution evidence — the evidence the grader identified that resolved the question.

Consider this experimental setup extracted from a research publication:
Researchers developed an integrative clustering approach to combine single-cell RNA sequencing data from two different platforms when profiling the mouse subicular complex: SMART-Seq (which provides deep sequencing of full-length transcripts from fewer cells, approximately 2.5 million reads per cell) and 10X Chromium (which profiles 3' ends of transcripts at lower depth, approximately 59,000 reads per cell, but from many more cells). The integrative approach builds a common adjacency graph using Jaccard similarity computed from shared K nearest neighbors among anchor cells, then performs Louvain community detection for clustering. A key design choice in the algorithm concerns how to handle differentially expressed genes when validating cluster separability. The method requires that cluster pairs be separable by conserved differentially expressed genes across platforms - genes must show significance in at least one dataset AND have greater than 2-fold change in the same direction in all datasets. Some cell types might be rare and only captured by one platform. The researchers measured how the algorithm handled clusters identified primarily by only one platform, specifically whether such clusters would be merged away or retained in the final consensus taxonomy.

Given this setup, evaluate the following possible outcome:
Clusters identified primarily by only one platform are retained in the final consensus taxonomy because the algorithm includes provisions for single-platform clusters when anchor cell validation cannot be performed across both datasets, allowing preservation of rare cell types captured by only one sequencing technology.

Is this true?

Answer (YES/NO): YES